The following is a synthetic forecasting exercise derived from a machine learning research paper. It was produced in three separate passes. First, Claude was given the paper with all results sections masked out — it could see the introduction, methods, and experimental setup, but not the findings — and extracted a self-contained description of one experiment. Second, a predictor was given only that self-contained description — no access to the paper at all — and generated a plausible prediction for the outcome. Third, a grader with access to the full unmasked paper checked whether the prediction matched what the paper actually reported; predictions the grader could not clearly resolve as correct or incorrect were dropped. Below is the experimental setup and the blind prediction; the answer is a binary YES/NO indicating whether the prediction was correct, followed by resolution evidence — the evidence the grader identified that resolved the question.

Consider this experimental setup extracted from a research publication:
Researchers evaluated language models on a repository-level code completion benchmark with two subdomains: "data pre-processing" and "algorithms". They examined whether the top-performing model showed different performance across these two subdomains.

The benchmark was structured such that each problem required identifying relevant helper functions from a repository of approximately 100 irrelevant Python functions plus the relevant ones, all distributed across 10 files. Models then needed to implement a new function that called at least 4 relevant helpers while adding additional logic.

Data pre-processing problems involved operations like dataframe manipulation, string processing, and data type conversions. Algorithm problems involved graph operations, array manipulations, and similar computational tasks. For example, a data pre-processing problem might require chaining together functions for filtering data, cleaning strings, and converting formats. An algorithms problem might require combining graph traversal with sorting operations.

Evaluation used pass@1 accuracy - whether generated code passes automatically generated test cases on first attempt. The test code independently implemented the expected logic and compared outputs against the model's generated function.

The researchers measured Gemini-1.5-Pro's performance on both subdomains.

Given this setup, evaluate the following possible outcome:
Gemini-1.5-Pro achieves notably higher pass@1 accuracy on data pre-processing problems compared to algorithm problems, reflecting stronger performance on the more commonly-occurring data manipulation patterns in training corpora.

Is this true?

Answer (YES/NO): NO